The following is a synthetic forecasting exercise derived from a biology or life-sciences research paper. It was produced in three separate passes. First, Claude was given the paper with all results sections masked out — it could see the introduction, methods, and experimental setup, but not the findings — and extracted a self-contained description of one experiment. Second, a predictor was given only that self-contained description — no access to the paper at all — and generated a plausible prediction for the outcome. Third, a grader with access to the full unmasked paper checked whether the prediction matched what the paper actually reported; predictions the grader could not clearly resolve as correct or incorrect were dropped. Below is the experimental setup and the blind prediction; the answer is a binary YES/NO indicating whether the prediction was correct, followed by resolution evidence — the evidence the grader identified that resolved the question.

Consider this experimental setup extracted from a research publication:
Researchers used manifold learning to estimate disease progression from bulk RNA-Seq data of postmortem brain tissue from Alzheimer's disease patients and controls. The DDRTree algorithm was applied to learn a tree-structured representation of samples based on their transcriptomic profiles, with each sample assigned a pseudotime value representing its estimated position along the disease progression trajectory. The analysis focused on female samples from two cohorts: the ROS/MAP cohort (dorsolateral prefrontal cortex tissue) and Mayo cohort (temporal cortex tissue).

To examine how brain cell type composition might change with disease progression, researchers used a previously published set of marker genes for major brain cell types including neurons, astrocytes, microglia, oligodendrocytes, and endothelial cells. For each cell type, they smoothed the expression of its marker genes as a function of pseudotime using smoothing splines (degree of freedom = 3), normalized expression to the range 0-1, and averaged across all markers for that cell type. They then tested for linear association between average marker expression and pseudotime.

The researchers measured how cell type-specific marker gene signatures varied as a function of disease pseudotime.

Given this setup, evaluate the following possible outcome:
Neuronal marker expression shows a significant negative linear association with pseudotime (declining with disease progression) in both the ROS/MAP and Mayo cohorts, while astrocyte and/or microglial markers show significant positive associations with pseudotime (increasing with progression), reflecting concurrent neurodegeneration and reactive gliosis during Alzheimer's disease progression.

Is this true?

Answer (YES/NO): YES